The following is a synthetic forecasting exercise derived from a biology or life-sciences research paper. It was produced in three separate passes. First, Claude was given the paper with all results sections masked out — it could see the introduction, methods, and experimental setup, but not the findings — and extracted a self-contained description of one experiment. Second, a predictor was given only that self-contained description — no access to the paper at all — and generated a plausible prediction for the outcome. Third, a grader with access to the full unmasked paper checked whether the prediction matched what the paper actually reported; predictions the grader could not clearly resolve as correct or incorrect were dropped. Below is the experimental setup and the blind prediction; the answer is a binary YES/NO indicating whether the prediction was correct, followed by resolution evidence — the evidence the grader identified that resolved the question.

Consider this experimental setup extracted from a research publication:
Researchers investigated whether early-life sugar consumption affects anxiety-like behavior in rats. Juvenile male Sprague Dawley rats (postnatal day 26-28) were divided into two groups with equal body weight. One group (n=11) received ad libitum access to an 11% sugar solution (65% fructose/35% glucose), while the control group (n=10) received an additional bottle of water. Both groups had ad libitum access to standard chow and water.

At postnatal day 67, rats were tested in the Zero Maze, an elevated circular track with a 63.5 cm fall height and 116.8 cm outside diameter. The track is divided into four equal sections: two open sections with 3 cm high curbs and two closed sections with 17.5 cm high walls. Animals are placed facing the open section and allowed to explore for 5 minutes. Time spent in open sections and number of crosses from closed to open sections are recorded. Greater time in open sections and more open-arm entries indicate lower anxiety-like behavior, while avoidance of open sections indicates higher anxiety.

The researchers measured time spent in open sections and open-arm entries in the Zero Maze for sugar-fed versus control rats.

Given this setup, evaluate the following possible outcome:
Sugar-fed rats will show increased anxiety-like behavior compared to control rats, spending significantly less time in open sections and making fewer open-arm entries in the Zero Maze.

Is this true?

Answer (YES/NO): NO